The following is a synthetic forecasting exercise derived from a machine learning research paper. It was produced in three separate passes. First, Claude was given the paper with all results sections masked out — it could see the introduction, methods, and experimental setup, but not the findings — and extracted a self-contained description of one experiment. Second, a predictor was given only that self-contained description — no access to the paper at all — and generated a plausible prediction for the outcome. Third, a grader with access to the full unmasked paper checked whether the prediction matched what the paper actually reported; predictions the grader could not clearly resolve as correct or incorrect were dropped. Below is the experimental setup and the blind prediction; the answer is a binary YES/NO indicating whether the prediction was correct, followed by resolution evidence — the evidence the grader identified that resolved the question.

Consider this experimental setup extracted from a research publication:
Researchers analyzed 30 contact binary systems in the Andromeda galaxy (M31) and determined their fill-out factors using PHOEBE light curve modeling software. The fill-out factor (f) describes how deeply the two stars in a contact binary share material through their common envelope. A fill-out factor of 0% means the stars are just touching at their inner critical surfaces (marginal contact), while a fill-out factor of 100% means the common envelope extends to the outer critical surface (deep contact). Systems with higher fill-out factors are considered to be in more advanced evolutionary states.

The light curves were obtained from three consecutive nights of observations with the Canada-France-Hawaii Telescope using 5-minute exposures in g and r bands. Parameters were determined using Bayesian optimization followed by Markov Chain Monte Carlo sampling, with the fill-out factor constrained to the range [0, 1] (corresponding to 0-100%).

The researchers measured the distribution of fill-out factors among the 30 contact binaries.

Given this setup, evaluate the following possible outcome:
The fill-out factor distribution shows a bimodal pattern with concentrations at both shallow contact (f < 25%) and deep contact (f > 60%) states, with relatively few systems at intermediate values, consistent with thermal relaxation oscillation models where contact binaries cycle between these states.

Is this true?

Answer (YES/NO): NO